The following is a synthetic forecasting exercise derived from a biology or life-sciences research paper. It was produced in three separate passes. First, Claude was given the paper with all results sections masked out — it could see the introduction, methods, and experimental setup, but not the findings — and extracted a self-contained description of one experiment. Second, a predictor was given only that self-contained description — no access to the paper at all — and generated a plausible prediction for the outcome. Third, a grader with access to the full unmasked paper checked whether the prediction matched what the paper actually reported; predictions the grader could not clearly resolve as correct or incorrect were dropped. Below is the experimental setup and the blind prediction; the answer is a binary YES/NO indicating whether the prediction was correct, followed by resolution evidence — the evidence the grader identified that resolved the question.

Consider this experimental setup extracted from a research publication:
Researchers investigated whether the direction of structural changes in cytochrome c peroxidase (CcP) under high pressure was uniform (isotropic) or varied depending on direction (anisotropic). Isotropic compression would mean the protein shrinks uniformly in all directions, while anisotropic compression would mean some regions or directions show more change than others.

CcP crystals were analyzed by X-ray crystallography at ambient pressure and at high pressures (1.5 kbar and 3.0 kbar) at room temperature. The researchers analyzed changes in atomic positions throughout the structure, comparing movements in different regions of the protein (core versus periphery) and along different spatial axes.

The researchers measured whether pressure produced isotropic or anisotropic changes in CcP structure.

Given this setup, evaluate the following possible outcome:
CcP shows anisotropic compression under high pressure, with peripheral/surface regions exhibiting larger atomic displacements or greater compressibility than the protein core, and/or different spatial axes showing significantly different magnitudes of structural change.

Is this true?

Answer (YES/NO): YES